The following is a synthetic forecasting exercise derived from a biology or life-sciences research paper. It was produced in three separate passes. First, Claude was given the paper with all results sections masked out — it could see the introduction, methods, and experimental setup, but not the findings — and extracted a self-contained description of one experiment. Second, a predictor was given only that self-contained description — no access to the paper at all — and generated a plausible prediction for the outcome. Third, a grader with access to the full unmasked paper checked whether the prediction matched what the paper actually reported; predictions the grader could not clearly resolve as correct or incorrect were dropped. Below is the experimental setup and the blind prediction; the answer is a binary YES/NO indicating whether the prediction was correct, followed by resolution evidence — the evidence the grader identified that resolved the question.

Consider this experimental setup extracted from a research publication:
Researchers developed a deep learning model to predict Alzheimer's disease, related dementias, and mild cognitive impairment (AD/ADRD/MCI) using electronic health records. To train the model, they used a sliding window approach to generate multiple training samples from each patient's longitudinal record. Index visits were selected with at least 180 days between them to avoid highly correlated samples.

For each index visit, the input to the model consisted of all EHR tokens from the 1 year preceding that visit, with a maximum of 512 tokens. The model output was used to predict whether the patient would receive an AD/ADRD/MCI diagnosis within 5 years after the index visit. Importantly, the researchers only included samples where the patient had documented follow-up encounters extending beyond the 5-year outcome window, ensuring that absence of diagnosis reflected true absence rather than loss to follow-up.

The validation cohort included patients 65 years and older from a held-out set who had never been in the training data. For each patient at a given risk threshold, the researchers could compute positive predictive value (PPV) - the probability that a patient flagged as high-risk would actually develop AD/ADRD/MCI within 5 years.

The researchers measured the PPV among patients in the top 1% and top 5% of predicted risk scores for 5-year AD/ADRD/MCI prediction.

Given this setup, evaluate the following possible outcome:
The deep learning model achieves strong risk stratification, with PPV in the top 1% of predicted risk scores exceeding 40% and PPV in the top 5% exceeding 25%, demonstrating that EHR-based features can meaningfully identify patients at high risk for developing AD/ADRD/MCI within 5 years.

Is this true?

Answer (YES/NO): NO